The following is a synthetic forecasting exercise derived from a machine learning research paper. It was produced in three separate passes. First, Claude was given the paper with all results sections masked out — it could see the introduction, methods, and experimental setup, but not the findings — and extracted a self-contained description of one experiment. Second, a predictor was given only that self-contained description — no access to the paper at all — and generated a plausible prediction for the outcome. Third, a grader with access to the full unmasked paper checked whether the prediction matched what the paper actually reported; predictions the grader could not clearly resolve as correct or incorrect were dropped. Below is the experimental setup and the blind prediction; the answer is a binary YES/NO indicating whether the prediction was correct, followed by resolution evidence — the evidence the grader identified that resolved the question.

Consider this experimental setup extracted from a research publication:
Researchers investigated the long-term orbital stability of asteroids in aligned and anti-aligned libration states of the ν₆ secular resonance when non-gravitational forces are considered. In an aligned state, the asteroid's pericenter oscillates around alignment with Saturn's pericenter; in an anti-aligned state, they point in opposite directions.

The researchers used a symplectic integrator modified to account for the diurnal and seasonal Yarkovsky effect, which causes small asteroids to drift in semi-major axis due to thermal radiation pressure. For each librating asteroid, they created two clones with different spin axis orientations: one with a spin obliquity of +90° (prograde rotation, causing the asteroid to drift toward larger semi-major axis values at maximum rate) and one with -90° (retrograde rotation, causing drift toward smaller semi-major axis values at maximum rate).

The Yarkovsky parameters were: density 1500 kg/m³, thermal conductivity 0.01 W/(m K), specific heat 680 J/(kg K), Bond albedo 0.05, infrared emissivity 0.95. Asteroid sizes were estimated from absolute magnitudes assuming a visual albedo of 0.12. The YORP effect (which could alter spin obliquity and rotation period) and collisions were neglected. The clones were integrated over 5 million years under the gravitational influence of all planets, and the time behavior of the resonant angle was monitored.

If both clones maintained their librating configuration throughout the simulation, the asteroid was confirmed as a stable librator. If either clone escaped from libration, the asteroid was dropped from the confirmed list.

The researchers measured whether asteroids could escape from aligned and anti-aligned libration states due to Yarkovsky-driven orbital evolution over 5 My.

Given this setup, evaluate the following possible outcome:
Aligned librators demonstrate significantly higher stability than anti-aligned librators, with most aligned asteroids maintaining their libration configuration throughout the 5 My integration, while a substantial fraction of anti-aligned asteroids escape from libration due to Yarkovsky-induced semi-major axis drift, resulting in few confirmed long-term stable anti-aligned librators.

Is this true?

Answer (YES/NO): NO